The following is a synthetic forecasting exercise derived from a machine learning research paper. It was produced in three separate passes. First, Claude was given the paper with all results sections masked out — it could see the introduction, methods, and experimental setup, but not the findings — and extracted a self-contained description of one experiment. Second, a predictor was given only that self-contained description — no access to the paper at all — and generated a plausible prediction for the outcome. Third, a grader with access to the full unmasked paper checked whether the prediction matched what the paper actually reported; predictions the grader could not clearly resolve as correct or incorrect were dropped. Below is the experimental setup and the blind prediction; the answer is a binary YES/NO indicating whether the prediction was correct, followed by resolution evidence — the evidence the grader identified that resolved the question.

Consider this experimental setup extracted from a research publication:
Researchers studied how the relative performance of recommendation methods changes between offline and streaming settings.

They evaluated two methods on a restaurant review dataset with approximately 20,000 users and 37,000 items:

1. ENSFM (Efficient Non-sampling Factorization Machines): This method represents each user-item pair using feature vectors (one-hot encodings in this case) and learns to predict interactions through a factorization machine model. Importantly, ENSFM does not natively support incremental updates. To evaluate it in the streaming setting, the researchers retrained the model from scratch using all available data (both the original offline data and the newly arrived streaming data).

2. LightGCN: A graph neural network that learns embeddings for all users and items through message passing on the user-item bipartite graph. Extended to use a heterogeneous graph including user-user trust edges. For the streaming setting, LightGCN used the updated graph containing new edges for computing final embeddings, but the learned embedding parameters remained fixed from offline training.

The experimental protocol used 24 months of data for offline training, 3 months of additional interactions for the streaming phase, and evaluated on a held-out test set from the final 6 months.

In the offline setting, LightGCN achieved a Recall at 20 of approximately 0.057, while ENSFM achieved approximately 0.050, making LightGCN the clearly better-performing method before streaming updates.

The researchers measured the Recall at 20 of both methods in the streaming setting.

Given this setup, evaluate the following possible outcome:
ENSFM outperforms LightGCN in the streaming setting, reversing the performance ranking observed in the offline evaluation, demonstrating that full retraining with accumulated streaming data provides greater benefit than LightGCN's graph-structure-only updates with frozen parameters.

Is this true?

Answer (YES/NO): NO